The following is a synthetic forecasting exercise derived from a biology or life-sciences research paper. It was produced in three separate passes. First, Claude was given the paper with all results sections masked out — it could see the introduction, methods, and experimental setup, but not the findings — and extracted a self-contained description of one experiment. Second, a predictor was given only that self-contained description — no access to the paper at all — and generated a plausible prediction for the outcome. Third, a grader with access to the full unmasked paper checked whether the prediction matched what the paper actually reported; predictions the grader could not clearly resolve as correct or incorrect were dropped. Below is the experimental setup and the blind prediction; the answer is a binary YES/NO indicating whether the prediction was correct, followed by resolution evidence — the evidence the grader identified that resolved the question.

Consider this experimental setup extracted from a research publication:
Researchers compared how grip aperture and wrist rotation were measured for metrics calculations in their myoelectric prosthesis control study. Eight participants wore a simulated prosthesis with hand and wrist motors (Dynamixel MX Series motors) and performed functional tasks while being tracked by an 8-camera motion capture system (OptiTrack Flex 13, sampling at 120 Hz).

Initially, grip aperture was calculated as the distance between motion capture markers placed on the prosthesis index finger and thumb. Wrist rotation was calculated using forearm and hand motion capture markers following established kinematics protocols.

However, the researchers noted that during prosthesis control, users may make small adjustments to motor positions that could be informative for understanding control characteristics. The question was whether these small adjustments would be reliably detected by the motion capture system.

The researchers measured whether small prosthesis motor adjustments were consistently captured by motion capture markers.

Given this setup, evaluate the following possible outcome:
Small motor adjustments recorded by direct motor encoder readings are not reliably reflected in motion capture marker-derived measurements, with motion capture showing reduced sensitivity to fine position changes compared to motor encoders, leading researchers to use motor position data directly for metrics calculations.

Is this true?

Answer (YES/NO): YES